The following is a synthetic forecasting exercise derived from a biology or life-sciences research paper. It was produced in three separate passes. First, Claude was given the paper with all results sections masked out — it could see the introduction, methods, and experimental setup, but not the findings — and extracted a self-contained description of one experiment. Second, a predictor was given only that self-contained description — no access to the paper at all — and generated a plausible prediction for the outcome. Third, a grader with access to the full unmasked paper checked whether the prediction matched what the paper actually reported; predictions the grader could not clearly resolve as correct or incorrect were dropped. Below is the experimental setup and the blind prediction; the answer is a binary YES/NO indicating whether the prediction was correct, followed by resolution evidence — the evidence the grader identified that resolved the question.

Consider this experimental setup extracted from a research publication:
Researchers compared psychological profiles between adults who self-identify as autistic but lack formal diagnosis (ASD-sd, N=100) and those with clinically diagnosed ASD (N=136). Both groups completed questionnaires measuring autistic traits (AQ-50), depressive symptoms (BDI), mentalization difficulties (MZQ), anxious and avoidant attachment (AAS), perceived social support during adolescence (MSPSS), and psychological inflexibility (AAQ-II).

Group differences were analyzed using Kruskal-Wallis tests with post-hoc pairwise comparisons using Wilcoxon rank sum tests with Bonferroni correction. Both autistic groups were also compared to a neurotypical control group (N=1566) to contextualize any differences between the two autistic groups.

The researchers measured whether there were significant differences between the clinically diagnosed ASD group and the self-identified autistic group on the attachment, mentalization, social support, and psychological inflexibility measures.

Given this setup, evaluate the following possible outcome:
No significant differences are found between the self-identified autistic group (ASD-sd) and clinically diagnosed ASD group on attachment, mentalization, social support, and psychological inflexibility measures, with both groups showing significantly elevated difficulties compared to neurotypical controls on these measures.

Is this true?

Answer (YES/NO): NO